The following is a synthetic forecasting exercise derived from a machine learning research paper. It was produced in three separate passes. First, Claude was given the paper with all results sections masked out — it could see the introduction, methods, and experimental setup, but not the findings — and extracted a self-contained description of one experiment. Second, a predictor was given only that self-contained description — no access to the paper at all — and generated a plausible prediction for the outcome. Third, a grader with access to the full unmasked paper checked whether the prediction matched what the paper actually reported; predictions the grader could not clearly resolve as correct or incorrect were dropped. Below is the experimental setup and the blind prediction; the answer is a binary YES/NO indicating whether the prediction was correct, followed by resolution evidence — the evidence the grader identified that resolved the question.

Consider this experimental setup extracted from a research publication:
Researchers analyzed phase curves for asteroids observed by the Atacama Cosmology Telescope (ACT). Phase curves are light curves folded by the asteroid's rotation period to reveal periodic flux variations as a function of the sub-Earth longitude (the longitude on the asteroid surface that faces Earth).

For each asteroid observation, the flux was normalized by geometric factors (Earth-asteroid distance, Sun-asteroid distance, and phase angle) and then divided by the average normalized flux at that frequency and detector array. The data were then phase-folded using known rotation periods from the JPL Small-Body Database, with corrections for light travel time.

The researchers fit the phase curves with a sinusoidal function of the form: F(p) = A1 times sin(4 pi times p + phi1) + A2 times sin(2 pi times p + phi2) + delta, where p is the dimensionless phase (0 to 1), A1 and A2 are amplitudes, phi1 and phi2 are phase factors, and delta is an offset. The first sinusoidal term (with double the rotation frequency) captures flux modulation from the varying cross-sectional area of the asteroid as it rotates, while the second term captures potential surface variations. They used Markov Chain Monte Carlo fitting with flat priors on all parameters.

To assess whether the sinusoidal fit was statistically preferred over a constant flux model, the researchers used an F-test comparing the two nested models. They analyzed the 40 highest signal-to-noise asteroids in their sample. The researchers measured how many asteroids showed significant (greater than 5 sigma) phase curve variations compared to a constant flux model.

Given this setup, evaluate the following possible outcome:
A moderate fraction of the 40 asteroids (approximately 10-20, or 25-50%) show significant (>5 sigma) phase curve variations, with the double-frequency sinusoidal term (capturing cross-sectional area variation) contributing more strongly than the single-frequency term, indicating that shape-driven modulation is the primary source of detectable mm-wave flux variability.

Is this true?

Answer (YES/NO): NO